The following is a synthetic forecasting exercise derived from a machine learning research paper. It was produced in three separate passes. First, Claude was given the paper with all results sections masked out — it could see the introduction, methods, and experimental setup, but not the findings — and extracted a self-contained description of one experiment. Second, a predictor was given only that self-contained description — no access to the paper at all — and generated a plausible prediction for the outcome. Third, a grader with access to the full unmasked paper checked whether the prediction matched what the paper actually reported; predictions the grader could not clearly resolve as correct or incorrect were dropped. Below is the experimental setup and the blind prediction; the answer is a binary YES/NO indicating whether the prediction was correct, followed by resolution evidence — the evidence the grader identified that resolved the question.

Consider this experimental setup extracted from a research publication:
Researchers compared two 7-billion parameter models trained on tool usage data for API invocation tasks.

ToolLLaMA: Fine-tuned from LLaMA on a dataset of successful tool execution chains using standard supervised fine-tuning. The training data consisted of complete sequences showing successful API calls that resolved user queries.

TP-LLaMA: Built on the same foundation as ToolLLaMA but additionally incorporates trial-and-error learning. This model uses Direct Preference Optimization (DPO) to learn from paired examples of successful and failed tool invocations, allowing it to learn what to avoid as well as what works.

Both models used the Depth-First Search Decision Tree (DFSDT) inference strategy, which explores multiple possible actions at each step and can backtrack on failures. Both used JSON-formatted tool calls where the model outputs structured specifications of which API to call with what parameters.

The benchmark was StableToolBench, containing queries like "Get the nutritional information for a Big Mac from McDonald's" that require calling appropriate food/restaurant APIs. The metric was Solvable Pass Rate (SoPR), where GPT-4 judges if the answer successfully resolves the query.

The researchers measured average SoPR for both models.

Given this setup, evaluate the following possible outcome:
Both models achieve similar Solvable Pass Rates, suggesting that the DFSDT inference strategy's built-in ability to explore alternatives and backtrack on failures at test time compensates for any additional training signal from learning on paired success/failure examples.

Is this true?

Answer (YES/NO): NO